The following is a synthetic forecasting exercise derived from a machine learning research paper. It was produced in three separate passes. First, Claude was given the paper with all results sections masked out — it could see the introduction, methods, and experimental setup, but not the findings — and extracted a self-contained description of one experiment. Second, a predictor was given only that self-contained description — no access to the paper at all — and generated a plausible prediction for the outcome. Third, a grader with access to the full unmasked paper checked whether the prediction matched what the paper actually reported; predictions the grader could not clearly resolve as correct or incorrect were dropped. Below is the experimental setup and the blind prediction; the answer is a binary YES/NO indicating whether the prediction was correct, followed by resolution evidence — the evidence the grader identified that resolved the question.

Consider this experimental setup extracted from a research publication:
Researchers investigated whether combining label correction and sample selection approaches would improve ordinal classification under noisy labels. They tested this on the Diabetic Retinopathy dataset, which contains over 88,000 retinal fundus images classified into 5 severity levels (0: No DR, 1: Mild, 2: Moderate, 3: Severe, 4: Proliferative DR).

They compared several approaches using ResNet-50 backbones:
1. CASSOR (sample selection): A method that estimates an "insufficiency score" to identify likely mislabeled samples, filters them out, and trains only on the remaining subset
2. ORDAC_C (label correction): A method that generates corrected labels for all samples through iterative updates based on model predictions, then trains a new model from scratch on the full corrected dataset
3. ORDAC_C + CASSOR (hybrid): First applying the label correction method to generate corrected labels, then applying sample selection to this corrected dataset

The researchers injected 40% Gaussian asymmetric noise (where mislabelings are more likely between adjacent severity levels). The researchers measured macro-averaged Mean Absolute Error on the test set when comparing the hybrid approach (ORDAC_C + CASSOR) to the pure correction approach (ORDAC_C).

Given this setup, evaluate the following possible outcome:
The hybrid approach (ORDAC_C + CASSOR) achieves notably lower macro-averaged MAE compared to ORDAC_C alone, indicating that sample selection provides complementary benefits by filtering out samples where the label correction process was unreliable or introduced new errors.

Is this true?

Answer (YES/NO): NO